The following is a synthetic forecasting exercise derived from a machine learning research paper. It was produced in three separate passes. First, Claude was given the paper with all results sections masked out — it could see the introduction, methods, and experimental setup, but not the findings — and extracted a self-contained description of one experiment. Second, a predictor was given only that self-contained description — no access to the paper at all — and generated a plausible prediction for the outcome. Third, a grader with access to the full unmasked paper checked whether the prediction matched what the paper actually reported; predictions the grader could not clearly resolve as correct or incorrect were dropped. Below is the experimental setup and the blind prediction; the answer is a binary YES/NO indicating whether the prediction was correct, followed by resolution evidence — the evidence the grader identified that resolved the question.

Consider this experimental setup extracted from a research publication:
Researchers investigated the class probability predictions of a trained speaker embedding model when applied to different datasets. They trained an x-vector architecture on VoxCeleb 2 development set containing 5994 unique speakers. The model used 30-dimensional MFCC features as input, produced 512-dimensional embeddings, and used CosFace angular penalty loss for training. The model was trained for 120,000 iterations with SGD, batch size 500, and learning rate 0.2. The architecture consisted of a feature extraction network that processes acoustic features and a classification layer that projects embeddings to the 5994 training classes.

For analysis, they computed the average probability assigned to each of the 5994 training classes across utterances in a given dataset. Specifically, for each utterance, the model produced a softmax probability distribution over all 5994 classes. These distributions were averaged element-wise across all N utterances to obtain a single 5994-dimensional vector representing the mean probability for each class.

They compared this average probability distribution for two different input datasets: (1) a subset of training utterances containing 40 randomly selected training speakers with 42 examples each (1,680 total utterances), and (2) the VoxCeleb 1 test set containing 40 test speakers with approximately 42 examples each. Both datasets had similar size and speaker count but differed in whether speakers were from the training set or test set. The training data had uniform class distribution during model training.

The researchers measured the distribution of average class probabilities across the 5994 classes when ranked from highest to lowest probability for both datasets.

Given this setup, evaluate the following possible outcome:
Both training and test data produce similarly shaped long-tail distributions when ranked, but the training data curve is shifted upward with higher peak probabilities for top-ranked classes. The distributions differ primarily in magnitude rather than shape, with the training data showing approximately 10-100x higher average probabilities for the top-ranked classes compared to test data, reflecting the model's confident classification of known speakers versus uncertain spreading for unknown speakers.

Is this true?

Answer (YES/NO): NO